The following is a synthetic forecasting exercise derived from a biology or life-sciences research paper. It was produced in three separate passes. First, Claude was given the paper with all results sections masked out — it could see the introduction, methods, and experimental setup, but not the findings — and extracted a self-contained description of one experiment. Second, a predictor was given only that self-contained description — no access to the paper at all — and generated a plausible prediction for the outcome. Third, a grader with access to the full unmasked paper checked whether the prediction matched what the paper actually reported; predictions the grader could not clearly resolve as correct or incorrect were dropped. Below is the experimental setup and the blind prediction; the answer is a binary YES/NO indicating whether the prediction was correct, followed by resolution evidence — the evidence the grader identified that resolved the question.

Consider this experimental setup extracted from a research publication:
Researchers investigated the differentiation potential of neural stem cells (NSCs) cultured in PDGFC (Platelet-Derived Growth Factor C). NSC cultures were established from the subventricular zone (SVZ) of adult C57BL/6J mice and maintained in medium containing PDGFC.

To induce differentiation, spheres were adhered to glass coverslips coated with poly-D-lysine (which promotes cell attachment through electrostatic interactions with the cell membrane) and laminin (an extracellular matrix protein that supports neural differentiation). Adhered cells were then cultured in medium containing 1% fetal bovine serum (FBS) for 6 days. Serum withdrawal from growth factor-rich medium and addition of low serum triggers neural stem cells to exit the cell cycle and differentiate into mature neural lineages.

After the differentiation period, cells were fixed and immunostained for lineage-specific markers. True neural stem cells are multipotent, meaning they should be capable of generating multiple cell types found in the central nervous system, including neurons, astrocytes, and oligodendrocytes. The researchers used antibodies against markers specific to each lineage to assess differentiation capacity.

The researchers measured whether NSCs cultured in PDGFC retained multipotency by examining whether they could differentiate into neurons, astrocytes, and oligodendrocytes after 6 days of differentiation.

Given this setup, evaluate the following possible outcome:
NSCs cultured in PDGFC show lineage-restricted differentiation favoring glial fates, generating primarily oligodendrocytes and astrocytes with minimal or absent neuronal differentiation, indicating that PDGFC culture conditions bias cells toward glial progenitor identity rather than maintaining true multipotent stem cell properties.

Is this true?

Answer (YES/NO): NO